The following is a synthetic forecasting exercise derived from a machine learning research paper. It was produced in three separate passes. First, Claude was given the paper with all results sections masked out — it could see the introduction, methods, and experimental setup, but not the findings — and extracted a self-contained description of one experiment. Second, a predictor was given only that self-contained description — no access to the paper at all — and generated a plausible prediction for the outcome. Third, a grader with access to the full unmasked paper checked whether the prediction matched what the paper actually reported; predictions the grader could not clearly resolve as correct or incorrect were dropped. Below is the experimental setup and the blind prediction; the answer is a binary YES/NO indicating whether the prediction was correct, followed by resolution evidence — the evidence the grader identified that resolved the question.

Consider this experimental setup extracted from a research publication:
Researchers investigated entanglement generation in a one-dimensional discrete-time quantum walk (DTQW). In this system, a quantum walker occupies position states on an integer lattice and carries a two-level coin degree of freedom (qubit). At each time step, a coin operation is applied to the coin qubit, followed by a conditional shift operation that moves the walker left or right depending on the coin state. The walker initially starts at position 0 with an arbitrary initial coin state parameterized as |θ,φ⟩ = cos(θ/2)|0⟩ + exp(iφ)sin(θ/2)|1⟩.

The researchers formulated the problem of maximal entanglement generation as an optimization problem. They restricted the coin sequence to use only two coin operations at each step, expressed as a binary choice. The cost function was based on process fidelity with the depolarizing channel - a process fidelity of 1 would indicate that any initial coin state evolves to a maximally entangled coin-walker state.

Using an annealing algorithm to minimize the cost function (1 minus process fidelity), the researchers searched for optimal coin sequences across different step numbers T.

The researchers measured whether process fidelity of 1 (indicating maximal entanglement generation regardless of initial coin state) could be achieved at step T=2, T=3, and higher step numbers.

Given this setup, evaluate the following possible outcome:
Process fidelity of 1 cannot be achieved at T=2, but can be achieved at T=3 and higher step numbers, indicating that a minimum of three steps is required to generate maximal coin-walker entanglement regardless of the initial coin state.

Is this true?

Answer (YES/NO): YES